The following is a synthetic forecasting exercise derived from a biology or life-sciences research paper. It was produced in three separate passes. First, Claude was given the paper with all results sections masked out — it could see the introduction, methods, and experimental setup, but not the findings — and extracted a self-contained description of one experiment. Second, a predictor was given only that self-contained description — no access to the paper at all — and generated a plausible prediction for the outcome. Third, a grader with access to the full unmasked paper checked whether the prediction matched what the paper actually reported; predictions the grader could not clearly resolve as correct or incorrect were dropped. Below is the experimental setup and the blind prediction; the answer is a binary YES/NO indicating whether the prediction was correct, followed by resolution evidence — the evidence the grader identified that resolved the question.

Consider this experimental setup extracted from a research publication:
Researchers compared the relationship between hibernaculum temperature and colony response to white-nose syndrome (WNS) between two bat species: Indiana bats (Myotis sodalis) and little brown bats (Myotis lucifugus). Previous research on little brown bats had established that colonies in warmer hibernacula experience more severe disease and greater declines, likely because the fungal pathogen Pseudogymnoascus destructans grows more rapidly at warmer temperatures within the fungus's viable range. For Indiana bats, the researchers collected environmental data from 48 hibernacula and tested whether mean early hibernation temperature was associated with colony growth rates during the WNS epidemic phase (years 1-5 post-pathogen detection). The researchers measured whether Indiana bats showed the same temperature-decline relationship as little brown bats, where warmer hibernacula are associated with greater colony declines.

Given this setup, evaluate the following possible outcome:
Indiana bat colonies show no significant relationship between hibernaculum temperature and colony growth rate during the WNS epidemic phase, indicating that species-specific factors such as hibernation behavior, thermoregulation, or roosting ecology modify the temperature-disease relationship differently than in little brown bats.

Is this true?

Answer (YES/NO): NO